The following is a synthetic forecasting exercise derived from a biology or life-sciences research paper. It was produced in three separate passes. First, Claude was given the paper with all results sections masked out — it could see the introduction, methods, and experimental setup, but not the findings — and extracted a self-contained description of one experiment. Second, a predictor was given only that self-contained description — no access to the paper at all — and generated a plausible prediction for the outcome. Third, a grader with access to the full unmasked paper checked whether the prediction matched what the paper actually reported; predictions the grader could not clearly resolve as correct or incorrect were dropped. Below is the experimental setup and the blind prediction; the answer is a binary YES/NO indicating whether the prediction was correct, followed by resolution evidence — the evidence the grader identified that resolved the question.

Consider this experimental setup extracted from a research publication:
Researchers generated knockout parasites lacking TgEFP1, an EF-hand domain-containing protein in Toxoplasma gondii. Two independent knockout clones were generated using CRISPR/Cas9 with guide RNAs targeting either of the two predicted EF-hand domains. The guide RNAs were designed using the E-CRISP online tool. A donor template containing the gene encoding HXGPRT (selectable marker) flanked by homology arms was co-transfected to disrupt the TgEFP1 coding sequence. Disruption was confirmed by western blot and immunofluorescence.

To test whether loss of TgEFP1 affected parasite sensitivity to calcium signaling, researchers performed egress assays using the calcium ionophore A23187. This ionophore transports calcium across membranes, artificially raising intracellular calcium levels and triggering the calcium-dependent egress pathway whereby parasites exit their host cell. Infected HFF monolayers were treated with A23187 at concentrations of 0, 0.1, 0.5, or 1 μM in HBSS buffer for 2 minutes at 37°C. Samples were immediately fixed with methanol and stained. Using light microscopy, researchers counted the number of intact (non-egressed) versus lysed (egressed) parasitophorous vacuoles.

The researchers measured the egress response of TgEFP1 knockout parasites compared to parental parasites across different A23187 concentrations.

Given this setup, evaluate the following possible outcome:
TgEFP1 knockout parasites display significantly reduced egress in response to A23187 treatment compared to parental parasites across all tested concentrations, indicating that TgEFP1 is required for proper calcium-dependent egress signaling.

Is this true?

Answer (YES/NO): NO